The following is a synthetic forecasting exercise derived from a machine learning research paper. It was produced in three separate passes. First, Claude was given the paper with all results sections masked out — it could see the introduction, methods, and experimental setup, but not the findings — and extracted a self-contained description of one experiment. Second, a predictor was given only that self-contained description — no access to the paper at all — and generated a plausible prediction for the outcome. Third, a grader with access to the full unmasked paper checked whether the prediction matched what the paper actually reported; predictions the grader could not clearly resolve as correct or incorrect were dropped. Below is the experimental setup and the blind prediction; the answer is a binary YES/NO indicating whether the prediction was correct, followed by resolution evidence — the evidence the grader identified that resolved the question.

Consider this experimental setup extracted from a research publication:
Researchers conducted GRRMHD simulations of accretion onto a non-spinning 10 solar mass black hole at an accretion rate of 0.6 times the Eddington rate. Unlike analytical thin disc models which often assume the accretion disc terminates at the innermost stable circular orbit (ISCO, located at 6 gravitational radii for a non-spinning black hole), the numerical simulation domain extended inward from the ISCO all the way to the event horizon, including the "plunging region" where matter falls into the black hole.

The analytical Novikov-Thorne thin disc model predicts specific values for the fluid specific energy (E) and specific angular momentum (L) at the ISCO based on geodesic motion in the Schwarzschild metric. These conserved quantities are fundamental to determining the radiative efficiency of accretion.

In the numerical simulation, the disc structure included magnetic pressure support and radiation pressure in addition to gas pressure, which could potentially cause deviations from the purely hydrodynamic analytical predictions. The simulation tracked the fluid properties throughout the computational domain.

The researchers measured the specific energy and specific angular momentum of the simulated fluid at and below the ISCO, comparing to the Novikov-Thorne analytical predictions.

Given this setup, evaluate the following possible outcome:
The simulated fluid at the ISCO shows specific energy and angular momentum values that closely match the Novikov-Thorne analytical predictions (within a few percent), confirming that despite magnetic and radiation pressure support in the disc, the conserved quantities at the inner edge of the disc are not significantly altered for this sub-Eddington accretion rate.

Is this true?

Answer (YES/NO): YES